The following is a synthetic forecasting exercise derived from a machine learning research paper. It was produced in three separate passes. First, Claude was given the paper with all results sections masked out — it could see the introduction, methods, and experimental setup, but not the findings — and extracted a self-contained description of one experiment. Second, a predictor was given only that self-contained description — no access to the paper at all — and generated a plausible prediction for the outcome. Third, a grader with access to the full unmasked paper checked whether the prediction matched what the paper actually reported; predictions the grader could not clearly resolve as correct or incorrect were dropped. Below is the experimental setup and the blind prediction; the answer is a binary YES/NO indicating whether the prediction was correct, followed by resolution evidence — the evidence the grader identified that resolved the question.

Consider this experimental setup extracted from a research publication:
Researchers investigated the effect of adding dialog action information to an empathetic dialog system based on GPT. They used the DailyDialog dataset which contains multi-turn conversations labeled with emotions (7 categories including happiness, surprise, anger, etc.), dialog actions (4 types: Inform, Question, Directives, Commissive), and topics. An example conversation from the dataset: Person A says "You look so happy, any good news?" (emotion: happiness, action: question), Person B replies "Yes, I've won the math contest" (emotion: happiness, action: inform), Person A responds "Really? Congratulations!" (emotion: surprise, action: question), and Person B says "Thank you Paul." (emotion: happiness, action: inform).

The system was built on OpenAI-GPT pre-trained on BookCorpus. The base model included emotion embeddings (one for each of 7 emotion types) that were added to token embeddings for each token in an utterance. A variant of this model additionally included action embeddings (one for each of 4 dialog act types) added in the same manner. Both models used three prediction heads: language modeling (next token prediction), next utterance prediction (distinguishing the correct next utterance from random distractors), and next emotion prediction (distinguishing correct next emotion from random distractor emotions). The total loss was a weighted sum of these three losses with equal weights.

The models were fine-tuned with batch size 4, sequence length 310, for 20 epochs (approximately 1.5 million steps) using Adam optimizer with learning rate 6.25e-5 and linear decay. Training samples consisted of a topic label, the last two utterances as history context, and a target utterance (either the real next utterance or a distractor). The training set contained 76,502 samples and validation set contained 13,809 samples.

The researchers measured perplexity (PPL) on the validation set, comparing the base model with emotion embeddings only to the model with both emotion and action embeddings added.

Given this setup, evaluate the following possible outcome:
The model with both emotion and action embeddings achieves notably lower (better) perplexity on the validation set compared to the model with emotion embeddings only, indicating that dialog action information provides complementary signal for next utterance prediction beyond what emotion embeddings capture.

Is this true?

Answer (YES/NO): YES